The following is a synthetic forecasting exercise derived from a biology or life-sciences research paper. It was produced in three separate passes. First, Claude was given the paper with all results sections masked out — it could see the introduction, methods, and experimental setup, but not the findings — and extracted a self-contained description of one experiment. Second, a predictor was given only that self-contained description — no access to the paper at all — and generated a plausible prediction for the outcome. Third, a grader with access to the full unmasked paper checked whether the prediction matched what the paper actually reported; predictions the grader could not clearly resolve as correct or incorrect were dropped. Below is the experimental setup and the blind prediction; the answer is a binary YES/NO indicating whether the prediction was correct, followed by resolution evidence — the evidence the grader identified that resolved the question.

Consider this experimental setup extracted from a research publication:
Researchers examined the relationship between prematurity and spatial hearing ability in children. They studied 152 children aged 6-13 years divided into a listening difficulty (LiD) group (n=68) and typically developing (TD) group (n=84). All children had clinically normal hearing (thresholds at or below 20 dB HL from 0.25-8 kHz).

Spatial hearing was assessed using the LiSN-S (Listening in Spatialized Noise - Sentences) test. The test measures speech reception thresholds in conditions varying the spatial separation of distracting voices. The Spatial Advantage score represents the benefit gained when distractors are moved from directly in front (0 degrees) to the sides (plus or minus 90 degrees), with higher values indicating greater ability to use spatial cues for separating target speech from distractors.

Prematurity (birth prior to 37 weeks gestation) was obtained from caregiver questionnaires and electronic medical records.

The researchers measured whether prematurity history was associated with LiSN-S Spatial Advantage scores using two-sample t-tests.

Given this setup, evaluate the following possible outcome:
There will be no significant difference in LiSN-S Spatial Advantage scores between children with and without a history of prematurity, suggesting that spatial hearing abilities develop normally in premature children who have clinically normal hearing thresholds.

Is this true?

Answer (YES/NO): YES